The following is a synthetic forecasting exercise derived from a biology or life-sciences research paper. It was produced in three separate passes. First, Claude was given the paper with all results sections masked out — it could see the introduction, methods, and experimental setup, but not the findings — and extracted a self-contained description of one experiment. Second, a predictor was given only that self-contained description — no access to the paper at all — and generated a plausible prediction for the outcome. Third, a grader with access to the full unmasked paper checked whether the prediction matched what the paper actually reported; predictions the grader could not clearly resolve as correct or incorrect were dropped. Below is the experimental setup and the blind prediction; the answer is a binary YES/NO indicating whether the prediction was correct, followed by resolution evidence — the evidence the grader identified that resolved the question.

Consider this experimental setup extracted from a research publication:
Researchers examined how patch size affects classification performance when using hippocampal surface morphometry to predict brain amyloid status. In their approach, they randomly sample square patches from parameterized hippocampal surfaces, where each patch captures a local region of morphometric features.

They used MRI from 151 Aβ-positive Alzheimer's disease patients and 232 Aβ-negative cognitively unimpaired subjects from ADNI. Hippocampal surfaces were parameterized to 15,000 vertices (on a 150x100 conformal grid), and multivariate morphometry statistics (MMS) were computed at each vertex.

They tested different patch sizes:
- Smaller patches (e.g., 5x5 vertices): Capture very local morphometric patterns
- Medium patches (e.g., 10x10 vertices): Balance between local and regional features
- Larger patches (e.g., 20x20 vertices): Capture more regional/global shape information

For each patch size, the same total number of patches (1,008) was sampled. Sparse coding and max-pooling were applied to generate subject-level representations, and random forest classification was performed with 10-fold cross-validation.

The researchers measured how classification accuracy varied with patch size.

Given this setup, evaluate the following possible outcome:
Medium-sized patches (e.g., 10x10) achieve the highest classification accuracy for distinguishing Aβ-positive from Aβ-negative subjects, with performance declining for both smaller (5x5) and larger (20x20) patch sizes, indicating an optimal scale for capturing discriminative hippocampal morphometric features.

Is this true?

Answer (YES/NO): YES